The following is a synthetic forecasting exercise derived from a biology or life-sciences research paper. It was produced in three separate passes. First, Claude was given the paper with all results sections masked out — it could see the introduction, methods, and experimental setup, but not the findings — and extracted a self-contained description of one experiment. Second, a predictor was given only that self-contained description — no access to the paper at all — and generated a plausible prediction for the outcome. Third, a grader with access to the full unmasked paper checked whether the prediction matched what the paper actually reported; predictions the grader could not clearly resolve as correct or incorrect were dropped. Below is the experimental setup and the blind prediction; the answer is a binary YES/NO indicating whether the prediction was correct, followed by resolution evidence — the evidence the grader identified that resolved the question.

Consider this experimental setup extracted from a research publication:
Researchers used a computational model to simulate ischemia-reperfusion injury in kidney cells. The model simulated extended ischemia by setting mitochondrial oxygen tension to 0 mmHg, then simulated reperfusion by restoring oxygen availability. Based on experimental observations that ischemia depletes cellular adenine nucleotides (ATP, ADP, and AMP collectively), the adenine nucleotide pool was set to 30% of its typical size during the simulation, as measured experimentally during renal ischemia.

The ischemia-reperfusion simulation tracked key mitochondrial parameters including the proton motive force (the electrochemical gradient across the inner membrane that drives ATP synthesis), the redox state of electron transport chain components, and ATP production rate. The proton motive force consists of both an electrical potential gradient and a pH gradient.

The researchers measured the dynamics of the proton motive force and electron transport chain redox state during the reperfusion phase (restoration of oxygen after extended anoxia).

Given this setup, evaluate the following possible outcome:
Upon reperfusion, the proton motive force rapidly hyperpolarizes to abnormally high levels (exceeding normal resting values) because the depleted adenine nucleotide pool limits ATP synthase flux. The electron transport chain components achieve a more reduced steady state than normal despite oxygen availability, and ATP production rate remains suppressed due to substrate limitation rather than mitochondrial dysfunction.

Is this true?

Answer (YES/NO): NO